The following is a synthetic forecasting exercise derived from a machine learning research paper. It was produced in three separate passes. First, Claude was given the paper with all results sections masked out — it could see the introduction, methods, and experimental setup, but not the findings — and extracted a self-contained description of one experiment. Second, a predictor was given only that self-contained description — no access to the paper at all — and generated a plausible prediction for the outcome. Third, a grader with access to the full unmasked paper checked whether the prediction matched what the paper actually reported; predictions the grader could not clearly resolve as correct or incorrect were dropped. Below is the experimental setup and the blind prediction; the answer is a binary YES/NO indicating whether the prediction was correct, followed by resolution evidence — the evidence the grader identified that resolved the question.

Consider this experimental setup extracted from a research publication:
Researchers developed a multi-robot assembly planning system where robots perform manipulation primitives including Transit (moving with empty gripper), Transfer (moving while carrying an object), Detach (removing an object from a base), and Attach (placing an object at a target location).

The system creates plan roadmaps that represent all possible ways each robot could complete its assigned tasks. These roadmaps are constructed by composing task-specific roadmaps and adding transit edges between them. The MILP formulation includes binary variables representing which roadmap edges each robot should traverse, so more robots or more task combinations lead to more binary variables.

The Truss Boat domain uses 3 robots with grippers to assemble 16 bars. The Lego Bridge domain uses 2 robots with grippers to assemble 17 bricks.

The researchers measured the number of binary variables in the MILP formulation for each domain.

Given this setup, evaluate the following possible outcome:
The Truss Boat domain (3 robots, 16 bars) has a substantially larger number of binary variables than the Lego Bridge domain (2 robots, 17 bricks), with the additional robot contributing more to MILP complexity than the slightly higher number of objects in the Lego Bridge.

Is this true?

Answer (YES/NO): YES